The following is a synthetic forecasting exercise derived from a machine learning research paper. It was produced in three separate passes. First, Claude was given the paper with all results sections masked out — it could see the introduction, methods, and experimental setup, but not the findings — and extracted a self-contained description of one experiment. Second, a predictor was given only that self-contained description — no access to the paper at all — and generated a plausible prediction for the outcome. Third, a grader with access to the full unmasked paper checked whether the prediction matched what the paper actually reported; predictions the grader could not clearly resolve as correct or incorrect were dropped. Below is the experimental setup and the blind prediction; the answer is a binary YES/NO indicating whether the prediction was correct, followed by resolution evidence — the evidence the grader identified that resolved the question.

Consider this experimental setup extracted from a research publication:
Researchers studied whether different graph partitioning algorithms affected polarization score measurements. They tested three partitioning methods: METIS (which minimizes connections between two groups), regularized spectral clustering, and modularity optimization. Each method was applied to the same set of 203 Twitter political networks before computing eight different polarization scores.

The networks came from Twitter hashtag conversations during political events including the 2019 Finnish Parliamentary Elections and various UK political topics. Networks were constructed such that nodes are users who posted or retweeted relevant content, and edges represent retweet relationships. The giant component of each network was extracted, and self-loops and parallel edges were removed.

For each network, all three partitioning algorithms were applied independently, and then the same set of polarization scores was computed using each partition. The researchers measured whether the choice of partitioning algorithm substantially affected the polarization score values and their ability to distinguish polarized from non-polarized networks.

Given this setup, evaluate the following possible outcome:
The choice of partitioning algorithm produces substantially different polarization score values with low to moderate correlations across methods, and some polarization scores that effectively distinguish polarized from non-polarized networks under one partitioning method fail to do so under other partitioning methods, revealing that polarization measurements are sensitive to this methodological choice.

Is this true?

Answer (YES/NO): NO